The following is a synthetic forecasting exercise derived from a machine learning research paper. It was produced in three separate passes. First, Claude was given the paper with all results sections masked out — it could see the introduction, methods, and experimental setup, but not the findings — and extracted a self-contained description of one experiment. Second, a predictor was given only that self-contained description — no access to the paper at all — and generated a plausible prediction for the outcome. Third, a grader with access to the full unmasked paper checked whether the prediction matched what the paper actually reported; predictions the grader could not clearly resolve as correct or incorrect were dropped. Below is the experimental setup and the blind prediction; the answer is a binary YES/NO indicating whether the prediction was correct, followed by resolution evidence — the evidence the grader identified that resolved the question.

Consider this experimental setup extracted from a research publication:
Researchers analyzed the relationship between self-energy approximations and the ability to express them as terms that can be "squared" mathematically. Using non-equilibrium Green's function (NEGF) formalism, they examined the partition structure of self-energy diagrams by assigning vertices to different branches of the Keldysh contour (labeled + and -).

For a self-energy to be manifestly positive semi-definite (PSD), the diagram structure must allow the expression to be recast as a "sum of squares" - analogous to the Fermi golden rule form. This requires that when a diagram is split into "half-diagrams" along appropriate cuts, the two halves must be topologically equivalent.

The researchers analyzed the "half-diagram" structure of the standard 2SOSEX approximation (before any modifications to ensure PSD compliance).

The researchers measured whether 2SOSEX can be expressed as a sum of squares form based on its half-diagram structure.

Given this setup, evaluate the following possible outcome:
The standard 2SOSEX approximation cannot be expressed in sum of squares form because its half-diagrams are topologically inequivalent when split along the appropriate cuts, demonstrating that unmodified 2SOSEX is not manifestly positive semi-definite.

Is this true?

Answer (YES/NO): YES